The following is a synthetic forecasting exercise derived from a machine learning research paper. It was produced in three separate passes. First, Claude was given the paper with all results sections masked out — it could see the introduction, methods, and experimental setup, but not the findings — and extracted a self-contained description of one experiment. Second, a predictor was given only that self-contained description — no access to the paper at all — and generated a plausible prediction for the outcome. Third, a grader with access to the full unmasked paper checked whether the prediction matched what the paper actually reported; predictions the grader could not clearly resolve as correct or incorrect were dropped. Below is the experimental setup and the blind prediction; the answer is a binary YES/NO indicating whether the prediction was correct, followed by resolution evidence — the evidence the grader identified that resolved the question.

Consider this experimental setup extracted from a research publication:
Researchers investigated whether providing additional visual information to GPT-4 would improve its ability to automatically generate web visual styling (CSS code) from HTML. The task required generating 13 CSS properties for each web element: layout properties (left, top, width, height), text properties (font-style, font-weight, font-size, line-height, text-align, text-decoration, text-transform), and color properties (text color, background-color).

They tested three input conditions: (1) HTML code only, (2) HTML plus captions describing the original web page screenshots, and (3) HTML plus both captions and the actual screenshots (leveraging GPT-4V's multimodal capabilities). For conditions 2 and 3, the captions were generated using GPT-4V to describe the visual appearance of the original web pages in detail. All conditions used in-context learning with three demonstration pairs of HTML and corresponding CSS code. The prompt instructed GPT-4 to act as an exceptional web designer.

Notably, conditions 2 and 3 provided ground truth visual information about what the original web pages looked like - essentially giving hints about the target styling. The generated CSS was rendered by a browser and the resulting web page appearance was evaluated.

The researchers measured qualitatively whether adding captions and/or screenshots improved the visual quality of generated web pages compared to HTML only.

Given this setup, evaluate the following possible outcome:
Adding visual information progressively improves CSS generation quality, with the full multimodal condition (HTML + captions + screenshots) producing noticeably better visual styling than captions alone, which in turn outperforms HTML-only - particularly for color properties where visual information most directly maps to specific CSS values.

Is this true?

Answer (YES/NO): NO